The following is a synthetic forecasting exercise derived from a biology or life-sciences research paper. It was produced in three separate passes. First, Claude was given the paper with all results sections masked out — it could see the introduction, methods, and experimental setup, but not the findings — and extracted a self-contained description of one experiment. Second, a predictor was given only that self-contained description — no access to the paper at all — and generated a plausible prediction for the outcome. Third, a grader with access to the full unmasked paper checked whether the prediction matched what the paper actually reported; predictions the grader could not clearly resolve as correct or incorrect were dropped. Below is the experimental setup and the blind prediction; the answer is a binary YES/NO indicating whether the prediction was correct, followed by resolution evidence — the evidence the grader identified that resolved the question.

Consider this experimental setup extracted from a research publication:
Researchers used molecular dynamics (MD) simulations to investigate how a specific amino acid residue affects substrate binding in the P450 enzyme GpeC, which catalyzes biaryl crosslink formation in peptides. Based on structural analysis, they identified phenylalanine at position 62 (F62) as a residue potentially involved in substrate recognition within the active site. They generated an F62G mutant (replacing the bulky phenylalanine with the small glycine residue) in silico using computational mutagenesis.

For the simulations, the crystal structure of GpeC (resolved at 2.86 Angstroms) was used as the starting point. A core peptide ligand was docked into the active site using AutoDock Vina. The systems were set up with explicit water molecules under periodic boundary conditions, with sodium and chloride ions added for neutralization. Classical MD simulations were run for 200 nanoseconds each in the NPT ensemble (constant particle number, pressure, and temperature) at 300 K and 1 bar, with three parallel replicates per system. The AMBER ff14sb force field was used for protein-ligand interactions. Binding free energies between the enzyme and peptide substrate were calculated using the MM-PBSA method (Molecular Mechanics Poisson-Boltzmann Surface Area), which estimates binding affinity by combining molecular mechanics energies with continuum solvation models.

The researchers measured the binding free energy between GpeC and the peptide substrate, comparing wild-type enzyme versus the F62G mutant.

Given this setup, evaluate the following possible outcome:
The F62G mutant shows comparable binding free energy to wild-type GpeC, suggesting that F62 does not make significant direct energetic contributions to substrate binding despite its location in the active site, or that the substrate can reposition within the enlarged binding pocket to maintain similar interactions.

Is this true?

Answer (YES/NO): NO